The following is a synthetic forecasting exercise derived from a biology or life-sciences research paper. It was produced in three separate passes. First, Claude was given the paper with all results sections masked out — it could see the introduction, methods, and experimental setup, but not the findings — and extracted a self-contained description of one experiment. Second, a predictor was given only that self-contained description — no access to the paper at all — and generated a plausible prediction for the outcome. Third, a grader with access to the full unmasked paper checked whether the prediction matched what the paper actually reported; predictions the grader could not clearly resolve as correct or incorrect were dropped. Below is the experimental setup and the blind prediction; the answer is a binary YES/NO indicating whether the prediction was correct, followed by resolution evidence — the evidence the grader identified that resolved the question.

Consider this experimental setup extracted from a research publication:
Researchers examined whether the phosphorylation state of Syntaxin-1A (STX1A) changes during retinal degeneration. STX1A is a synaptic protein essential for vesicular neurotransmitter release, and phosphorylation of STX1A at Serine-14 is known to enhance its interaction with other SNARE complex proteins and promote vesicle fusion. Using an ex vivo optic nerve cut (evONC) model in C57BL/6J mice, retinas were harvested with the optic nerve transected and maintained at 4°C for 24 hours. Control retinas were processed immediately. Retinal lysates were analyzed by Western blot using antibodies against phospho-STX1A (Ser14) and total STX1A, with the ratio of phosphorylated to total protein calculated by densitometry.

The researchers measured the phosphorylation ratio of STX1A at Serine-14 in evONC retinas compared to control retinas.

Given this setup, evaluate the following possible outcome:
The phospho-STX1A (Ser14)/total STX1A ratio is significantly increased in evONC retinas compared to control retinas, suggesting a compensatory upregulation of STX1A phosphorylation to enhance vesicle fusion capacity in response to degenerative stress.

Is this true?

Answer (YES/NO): YES